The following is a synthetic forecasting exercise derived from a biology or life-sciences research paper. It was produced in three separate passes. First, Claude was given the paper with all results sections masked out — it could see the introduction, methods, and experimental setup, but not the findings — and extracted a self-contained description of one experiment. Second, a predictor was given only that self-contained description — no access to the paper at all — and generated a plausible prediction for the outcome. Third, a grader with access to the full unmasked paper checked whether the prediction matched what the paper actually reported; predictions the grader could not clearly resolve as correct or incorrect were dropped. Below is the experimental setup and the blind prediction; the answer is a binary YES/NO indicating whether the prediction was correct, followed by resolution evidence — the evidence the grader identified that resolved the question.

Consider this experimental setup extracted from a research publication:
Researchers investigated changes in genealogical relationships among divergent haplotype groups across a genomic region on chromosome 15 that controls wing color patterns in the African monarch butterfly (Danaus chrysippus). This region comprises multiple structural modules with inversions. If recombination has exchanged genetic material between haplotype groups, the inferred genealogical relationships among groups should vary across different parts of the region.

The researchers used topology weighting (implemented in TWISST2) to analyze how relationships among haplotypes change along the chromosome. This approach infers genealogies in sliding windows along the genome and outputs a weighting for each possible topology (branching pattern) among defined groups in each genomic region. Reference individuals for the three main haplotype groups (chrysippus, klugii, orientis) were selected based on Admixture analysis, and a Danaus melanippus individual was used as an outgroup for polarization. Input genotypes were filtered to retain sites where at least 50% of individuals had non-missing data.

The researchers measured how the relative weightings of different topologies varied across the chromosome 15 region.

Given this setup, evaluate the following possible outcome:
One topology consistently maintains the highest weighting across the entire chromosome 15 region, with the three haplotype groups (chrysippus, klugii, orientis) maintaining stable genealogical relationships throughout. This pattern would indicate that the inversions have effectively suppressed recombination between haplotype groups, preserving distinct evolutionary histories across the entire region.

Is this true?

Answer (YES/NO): NO